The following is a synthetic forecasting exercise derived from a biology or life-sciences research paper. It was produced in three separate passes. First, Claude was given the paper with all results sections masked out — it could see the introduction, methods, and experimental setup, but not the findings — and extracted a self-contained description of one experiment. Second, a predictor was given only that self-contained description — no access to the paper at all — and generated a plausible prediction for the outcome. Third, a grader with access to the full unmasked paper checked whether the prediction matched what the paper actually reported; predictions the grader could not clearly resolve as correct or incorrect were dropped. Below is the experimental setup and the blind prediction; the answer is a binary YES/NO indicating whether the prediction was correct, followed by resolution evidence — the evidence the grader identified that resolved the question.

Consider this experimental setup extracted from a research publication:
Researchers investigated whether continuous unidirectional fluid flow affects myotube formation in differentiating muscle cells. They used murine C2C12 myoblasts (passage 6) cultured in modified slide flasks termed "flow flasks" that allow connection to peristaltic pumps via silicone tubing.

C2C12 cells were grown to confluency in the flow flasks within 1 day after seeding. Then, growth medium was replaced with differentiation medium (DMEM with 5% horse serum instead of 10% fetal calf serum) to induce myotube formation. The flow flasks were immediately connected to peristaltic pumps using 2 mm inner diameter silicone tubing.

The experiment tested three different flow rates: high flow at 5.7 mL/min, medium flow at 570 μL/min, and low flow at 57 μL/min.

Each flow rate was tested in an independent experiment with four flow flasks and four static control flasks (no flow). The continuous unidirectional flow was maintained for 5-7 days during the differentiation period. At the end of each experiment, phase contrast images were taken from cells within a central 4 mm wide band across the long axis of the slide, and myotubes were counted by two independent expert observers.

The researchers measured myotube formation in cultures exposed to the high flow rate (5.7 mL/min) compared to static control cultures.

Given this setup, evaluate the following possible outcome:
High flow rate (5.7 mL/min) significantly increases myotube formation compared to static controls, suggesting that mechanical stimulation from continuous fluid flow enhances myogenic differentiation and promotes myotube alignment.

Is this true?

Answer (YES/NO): NO